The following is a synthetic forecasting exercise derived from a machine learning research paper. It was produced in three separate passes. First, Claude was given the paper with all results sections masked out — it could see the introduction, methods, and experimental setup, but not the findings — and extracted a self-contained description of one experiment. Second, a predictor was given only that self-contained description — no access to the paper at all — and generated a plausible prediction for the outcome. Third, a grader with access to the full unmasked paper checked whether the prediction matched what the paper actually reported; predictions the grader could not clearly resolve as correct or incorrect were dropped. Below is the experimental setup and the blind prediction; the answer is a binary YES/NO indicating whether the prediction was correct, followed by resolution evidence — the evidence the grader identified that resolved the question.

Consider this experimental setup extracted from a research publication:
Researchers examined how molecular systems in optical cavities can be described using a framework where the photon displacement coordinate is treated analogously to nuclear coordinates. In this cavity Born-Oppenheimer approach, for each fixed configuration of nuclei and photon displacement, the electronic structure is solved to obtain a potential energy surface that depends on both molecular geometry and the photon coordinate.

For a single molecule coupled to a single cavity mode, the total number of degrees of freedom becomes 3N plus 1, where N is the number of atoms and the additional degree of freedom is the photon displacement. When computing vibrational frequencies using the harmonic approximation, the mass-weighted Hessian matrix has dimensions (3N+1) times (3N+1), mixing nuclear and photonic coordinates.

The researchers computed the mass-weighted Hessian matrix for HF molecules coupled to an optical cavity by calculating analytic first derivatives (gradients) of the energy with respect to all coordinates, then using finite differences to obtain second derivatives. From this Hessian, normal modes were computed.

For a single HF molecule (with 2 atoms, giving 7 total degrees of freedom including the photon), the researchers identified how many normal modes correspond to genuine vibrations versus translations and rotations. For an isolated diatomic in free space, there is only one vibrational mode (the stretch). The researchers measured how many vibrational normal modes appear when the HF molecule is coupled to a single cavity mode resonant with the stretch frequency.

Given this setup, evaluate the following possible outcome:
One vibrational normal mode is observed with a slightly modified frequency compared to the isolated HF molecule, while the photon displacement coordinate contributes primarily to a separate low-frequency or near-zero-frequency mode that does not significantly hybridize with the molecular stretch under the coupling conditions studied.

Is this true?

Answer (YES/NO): NO